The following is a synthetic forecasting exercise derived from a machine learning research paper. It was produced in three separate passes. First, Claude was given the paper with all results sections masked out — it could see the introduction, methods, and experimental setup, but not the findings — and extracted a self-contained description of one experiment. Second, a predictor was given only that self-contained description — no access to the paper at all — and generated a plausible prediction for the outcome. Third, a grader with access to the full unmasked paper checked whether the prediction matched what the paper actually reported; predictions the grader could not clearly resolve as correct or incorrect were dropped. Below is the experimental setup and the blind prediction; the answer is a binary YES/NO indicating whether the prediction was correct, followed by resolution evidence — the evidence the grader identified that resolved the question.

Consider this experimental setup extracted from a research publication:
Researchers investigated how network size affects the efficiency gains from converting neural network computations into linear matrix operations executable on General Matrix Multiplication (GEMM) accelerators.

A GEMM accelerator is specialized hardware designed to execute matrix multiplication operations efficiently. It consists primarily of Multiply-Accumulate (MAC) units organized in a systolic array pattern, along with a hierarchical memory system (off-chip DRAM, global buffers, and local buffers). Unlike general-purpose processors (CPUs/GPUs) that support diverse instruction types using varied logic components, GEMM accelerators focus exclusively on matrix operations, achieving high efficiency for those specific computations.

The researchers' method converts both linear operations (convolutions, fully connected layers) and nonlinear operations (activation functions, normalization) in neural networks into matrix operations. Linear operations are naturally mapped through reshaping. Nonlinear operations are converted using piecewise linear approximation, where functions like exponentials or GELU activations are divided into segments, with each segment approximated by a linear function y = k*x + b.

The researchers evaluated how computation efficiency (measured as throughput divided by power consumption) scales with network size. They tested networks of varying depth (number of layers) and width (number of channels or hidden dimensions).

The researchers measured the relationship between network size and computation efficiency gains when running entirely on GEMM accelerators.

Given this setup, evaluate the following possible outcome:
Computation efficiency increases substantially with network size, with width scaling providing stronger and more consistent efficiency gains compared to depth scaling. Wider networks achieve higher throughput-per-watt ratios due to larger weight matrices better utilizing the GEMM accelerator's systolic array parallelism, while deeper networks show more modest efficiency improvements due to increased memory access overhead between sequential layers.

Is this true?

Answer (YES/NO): NO